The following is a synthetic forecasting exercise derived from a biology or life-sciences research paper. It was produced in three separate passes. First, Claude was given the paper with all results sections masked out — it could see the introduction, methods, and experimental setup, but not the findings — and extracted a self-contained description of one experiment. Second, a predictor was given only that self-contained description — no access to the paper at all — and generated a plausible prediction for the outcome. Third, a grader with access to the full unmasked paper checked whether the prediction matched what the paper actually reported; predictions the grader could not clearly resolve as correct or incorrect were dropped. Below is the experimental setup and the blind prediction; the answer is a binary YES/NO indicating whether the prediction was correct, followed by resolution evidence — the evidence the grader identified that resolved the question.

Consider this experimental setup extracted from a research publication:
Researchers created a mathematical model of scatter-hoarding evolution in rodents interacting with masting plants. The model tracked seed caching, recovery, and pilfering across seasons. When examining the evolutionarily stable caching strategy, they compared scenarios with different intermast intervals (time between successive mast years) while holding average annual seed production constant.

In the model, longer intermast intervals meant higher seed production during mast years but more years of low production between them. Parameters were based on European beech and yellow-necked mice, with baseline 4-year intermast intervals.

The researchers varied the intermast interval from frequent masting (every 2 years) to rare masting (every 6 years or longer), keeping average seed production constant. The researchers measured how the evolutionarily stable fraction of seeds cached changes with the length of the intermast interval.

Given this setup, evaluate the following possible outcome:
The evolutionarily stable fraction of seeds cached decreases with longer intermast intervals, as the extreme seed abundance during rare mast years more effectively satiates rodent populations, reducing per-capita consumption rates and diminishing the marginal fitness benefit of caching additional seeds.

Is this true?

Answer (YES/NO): NO